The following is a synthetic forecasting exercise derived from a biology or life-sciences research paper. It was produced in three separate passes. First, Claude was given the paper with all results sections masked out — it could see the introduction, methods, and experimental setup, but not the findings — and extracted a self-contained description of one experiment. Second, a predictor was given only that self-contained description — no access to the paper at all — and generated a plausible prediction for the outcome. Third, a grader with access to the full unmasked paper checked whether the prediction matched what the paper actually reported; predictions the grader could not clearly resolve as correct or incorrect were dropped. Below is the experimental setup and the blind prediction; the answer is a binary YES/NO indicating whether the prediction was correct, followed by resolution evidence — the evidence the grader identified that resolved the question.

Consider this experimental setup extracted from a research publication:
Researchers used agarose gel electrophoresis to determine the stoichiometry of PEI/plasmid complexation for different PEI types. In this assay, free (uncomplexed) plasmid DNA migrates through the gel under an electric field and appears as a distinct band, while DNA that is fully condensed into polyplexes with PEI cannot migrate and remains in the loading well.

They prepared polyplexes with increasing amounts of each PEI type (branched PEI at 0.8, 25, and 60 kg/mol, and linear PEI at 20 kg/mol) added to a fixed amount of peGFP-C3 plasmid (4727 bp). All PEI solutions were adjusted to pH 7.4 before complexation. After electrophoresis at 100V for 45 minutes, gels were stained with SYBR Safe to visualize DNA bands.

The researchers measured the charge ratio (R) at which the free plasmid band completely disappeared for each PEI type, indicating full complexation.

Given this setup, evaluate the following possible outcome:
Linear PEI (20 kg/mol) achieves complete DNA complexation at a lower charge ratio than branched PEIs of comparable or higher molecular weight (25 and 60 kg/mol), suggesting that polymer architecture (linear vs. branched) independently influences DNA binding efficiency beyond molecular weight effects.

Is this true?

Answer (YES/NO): NO